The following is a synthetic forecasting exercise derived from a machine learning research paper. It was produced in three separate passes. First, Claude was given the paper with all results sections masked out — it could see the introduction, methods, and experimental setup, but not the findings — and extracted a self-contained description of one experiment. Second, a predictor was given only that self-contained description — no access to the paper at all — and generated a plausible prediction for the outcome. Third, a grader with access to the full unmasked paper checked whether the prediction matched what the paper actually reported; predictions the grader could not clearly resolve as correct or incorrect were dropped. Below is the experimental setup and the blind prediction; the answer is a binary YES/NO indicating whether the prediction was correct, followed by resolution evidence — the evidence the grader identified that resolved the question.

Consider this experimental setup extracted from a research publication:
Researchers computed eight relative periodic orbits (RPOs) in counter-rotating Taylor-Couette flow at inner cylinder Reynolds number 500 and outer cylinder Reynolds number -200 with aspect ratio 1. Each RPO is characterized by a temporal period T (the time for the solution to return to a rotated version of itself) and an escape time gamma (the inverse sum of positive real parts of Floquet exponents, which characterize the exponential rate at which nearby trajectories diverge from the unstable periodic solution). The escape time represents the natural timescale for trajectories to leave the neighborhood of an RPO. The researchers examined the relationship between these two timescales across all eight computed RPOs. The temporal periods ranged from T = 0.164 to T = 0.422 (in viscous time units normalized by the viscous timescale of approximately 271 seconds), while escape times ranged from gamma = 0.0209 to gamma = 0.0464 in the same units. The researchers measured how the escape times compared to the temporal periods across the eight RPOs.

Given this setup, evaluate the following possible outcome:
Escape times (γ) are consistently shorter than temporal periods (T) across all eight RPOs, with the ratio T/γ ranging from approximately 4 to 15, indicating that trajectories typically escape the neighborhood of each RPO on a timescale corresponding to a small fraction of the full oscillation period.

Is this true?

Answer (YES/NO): YES